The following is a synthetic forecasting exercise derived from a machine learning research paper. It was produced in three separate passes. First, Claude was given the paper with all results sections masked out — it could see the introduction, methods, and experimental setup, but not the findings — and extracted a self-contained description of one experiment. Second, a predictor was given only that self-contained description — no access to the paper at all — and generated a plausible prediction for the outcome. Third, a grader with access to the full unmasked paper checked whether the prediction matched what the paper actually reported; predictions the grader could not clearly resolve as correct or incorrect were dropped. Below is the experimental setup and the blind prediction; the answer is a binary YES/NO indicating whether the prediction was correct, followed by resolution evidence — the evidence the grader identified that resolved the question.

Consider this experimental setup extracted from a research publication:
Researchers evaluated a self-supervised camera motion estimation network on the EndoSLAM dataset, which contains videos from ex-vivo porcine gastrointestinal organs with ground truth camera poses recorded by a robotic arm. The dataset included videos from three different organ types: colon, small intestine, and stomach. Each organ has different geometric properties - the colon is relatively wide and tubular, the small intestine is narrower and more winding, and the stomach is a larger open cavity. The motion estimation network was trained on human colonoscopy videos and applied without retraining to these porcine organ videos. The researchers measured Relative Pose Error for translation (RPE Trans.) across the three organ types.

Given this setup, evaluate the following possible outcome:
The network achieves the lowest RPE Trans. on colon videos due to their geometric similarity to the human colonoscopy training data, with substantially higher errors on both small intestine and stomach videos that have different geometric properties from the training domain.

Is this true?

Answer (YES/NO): NO